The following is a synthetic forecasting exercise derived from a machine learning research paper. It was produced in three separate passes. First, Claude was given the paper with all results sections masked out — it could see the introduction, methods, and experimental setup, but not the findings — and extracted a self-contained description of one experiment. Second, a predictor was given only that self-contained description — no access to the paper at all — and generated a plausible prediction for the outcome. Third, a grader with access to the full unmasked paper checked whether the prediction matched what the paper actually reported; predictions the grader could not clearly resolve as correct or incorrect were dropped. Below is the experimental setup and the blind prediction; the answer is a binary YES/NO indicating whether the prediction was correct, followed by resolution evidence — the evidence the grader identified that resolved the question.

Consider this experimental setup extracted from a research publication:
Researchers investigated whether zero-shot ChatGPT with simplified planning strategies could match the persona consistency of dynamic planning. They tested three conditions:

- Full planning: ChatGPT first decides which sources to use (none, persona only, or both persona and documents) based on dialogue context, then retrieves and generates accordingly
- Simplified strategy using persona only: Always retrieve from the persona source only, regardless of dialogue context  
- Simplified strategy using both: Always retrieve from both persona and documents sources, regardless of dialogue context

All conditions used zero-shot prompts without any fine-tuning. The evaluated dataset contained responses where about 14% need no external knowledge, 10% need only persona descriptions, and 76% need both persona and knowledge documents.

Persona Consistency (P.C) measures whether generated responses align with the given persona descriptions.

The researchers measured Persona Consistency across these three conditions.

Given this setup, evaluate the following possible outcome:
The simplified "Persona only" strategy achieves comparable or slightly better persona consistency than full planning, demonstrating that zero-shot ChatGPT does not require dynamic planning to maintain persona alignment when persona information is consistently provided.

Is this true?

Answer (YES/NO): YES